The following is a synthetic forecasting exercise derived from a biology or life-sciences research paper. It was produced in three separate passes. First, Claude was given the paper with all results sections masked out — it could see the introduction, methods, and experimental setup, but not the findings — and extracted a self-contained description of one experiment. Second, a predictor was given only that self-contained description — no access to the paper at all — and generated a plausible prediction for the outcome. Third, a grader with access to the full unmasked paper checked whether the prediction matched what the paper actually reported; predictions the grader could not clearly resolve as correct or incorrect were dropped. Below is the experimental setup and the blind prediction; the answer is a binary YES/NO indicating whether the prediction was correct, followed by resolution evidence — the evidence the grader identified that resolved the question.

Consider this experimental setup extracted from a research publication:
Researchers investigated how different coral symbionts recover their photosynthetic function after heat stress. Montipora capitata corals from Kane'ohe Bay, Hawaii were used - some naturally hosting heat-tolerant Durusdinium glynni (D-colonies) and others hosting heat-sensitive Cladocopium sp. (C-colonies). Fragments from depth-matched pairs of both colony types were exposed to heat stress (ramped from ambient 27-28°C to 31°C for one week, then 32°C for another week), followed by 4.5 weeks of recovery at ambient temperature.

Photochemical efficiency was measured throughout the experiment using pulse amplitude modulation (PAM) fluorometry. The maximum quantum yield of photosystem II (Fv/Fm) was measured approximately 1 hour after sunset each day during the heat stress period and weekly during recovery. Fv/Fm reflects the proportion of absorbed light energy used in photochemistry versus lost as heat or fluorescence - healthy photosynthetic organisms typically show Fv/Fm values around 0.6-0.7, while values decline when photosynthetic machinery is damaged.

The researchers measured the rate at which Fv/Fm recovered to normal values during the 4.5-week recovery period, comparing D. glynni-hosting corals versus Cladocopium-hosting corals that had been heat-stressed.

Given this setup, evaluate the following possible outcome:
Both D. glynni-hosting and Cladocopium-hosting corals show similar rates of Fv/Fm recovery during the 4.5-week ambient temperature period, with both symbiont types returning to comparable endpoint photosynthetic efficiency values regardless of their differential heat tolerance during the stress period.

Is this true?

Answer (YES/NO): NO